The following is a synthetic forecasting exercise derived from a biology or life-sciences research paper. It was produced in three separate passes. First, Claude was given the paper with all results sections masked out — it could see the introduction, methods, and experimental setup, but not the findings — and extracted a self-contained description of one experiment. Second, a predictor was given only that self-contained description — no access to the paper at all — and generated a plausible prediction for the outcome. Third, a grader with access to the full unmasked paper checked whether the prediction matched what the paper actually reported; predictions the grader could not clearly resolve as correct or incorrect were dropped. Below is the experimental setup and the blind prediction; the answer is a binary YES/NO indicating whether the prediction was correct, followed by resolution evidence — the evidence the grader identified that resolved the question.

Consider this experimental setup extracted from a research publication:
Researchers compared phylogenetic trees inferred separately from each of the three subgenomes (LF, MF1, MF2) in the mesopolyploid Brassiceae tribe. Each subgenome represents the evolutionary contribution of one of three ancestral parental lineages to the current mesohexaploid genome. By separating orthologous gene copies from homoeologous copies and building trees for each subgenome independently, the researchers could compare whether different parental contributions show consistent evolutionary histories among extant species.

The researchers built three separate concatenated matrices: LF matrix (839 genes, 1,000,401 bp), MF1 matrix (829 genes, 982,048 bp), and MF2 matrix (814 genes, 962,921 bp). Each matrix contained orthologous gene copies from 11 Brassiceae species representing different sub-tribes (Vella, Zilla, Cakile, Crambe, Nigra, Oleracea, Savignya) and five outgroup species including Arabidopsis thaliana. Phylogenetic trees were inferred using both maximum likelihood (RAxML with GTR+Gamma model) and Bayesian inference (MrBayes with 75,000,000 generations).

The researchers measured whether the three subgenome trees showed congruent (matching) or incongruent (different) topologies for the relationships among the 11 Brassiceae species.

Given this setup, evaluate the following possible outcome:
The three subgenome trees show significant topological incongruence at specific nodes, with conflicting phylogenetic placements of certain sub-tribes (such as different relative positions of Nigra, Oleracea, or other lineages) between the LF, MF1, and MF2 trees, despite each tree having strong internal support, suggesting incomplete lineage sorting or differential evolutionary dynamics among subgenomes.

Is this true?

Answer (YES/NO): NO